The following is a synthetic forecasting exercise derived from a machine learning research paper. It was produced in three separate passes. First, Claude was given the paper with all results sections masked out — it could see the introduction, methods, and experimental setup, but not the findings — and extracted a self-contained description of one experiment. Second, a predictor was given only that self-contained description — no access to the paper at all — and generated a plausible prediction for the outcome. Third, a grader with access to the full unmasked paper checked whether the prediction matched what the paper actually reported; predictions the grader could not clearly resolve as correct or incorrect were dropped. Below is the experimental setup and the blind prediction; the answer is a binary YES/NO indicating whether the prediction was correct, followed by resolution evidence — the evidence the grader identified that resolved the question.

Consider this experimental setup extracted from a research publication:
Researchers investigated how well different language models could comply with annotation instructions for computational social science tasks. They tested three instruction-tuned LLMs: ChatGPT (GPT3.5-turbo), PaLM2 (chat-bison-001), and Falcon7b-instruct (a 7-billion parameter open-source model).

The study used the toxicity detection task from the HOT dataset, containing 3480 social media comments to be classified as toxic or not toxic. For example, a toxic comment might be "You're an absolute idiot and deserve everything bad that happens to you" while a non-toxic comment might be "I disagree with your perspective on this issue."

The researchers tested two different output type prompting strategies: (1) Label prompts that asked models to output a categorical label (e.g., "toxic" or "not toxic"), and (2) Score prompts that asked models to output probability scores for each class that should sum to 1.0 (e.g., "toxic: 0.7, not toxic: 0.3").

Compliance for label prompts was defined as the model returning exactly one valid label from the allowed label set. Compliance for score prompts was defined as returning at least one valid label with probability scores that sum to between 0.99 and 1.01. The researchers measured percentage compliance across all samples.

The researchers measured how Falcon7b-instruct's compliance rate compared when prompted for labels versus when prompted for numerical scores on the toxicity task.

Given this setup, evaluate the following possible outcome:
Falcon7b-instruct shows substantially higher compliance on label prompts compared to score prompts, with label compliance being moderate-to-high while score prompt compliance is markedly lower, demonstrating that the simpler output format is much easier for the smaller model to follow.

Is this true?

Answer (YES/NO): NO